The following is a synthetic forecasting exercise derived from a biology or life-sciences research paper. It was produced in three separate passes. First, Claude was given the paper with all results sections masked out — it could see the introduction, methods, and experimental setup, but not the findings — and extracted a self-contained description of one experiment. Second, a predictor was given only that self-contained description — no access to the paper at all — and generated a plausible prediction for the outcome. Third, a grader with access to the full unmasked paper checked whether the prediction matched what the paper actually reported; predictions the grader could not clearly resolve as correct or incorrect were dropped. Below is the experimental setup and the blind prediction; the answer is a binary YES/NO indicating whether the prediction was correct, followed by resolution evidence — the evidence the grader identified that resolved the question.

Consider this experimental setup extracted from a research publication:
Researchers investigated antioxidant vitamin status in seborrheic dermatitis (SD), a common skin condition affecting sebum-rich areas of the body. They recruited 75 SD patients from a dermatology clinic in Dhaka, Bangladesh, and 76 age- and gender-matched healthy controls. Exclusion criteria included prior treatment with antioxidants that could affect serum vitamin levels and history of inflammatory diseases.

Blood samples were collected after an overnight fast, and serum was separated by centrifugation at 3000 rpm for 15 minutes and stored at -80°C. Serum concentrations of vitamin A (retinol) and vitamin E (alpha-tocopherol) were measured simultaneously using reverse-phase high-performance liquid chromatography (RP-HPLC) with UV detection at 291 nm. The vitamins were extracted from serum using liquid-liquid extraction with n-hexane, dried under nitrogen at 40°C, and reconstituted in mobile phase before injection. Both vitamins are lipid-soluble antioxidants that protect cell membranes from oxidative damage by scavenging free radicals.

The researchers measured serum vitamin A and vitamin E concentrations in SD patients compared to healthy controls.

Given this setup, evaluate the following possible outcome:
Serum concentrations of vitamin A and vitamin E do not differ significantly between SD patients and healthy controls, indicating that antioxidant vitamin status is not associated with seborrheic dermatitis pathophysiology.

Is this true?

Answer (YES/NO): NO